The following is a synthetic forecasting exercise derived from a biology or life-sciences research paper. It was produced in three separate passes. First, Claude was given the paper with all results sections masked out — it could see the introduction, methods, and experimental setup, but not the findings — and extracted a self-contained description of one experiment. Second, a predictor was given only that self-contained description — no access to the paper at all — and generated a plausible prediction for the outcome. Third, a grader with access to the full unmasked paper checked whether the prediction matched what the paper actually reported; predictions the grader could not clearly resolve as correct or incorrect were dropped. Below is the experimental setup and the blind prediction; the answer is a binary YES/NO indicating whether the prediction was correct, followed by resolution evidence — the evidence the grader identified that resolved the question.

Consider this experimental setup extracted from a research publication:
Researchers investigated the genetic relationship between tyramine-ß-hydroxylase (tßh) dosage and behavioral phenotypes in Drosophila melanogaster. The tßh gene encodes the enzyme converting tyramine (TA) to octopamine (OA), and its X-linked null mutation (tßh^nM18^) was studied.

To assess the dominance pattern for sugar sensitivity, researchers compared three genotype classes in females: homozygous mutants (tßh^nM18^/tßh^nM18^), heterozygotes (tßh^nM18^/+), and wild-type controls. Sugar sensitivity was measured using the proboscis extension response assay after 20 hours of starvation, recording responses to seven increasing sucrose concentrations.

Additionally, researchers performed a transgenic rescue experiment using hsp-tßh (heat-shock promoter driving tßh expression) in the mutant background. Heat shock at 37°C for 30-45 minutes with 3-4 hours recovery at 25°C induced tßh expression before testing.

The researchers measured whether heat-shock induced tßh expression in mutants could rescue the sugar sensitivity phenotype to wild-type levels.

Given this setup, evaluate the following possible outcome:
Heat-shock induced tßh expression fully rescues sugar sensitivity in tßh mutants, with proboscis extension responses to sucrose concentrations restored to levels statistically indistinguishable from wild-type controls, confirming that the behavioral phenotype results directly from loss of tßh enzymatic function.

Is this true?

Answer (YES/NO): NO